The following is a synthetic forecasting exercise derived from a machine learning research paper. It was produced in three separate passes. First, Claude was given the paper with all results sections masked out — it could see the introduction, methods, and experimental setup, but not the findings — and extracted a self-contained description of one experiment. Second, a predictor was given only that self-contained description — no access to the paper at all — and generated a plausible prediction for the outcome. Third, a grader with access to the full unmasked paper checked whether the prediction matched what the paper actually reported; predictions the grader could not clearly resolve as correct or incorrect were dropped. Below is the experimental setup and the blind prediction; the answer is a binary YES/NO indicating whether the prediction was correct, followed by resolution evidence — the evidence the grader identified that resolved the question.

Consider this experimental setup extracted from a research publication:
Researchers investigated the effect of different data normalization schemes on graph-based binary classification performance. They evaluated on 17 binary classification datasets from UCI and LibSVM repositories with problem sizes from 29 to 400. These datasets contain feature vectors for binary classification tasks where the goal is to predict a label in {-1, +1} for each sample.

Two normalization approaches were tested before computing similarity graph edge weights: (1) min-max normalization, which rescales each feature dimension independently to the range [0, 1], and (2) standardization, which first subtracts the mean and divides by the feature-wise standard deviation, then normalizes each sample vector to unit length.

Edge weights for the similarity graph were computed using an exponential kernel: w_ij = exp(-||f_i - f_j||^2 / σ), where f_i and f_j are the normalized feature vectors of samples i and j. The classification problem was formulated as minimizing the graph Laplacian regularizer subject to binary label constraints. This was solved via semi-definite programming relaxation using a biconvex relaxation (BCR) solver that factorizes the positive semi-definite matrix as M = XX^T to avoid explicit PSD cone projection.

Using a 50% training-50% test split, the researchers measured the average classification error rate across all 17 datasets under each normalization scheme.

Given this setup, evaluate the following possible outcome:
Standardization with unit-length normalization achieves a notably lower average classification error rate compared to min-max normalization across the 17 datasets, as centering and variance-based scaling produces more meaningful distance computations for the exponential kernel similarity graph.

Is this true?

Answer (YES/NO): NO